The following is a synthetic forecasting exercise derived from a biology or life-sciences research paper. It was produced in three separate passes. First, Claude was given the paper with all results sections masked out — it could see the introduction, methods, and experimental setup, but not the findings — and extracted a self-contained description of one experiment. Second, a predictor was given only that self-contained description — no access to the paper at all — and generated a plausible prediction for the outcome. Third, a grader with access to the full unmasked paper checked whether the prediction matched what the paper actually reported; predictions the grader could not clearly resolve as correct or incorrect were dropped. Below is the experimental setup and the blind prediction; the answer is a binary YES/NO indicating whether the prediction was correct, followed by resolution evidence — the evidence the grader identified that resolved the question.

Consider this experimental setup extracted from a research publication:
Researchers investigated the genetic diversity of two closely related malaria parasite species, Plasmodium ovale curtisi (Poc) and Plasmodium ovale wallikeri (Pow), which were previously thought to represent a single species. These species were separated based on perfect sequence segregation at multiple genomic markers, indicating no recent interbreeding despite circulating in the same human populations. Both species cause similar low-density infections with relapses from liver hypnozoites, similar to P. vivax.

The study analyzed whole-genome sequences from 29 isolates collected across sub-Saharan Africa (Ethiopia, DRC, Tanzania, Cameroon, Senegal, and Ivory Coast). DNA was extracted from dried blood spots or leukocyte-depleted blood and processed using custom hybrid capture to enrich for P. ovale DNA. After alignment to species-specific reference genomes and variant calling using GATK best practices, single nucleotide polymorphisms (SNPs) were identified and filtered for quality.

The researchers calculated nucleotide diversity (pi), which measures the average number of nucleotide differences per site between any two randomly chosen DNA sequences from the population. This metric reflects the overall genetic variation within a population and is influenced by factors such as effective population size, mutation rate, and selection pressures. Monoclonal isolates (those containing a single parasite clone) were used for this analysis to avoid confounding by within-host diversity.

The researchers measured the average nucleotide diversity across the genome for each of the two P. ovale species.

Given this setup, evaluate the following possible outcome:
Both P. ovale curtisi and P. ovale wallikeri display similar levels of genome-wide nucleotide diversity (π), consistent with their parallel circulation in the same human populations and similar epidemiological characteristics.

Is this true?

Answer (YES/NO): NO